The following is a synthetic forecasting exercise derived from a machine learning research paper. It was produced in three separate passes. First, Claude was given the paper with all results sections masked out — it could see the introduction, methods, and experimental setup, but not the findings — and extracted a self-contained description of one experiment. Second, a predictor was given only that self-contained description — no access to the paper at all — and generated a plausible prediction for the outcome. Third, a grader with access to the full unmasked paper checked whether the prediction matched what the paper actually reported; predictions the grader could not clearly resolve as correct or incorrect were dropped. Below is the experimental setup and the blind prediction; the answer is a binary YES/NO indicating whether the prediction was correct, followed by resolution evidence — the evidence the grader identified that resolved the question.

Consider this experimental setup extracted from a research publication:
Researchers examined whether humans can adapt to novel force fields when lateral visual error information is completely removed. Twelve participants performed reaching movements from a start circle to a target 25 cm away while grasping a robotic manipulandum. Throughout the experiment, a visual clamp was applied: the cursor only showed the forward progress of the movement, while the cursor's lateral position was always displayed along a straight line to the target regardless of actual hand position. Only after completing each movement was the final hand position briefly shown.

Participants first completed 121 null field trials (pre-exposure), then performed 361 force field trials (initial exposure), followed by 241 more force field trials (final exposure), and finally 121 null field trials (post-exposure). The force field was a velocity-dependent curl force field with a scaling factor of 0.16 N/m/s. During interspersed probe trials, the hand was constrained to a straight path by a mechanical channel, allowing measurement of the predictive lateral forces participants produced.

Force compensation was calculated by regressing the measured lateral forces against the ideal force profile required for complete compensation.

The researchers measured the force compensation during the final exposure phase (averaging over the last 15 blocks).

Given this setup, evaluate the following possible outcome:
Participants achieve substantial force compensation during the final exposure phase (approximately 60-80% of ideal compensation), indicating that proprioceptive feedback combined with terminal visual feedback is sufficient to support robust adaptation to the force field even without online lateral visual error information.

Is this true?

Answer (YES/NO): NO